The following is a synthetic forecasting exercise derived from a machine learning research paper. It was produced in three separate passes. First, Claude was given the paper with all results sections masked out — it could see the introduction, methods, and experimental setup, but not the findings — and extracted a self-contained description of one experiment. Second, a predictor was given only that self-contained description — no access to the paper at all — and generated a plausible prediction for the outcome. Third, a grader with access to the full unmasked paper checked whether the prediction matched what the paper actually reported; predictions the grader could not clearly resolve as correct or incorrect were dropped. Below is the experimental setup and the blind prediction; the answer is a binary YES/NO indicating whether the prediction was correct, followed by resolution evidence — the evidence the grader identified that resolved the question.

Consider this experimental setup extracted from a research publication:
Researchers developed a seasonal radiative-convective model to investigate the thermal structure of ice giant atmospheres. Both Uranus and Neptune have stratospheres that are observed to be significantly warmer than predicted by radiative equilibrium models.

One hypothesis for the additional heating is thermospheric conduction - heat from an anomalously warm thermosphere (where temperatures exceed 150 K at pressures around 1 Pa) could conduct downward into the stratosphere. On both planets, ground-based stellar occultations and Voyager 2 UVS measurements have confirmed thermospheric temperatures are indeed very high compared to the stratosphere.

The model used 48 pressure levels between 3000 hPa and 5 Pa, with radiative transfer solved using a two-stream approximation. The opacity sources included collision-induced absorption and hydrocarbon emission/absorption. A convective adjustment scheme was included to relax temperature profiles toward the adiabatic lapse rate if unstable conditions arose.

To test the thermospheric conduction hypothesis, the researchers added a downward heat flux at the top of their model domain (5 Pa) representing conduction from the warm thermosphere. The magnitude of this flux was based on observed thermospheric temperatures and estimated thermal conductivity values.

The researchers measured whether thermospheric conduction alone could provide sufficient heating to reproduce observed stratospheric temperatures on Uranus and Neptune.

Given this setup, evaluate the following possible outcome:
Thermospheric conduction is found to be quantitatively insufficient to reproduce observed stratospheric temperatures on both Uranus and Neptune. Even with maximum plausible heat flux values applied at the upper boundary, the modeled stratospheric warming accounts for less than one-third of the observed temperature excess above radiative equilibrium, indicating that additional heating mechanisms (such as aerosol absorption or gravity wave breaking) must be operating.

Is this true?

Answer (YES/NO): YES